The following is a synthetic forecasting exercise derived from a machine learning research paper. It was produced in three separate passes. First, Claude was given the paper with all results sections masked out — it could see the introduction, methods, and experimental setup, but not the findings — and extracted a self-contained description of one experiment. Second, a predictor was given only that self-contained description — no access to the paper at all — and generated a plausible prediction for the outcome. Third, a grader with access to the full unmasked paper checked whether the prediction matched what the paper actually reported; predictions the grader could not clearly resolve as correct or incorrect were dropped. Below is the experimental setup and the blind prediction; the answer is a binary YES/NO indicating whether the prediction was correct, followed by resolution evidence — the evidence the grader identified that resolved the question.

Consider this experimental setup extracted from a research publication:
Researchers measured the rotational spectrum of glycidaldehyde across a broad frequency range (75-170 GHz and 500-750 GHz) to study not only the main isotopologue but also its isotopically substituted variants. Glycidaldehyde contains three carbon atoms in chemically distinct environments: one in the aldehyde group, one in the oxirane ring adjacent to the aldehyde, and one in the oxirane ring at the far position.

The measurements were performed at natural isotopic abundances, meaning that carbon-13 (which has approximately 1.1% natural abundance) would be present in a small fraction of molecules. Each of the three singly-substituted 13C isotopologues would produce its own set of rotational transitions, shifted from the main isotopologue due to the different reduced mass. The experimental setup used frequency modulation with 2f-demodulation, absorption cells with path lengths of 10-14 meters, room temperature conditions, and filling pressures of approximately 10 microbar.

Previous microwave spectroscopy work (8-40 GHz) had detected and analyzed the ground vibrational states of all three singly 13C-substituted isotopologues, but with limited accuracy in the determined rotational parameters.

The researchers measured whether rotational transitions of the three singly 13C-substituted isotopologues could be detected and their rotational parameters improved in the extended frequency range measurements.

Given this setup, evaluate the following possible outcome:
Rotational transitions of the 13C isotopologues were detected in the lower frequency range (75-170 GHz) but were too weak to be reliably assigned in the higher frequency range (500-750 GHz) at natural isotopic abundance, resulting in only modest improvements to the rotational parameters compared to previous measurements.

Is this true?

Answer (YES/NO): NO